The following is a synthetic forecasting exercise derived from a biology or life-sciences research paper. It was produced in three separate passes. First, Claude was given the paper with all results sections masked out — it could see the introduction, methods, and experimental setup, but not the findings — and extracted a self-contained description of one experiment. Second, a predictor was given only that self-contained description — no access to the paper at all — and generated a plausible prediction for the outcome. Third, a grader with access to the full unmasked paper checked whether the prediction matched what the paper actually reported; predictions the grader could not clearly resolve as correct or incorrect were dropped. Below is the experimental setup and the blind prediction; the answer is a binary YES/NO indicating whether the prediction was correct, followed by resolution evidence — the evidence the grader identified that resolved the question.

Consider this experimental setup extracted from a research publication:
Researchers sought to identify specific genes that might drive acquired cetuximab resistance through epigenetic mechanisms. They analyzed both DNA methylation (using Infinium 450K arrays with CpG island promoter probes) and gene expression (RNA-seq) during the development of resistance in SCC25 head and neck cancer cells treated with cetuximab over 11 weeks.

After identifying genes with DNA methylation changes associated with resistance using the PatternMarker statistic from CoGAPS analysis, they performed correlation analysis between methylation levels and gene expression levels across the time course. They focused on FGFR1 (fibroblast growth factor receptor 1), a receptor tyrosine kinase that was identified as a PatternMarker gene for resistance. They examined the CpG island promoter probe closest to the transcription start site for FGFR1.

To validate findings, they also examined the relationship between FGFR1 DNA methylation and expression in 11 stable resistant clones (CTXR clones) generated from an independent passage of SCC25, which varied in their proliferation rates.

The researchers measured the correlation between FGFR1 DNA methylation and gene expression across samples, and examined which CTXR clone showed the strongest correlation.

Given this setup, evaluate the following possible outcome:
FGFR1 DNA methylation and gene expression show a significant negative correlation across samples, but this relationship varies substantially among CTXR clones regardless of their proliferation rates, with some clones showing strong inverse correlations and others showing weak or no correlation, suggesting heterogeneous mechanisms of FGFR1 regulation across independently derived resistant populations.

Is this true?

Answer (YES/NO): NO